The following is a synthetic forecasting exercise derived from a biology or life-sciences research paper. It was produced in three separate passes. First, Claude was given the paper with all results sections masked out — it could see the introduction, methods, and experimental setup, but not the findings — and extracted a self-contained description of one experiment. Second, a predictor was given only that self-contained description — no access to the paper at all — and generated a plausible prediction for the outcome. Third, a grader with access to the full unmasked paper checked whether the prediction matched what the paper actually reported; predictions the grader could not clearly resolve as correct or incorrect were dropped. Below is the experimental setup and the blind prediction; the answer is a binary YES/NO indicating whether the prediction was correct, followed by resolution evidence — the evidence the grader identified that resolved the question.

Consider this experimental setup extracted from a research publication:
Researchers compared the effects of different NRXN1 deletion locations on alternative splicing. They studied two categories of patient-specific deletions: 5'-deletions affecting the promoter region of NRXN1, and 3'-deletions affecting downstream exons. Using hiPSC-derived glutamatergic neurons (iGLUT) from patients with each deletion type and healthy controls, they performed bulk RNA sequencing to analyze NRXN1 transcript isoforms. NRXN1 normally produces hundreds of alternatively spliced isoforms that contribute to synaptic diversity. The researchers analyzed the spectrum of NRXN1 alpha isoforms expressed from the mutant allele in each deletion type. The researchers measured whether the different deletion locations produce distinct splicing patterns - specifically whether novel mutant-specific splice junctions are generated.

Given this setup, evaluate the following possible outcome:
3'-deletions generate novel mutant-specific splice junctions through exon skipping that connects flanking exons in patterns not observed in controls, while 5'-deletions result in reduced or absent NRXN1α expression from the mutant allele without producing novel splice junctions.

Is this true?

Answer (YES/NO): YES